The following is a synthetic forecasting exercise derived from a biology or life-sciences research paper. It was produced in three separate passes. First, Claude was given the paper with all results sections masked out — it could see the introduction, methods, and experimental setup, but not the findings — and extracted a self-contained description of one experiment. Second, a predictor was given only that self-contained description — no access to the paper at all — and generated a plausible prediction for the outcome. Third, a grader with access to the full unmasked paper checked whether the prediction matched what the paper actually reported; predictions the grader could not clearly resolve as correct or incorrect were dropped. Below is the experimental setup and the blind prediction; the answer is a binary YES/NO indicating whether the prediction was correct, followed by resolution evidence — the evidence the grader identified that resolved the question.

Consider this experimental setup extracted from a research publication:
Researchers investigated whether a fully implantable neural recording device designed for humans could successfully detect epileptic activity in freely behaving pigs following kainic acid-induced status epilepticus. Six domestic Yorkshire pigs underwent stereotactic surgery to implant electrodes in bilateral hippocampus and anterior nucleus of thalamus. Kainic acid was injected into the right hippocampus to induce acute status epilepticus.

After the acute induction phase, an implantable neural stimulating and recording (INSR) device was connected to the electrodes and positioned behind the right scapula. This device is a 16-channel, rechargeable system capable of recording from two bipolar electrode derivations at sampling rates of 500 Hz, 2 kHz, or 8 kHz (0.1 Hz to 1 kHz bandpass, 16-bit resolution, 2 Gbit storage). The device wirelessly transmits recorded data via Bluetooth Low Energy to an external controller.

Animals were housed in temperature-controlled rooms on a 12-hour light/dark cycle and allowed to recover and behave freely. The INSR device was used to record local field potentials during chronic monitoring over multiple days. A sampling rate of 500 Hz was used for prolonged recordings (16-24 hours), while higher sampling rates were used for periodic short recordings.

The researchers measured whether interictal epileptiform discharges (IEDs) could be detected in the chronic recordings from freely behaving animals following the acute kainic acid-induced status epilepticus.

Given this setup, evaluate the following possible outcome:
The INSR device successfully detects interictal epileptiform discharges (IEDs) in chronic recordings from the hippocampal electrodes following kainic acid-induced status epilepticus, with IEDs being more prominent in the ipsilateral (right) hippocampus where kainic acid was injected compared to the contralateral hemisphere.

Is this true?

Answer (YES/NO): YES